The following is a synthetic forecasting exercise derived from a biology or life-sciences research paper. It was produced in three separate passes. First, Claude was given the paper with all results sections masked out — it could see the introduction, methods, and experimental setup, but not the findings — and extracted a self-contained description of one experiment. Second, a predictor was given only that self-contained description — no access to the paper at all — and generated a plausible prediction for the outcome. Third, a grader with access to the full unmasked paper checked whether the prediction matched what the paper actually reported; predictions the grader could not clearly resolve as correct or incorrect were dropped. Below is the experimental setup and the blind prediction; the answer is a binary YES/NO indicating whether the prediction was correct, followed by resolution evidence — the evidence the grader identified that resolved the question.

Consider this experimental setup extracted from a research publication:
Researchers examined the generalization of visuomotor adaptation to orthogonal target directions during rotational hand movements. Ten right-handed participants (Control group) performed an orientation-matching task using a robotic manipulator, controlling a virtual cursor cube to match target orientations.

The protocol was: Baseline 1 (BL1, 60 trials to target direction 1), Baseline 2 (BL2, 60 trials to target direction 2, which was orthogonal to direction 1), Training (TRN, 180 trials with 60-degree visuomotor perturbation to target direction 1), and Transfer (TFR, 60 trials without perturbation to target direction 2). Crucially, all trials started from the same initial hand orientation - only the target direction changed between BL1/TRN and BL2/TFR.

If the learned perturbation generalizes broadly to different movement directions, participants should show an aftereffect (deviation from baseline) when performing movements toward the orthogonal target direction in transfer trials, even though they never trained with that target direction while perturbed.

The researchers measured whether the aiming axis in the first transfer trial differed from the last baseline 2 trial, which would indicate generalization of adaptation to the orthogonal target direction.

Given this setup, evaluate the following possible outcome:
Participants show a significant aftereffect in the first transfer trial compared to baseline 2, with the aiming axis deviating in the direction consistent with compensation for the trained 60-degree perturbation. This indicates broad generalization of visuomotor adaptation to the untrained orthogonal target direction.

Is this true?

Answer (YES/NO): NO